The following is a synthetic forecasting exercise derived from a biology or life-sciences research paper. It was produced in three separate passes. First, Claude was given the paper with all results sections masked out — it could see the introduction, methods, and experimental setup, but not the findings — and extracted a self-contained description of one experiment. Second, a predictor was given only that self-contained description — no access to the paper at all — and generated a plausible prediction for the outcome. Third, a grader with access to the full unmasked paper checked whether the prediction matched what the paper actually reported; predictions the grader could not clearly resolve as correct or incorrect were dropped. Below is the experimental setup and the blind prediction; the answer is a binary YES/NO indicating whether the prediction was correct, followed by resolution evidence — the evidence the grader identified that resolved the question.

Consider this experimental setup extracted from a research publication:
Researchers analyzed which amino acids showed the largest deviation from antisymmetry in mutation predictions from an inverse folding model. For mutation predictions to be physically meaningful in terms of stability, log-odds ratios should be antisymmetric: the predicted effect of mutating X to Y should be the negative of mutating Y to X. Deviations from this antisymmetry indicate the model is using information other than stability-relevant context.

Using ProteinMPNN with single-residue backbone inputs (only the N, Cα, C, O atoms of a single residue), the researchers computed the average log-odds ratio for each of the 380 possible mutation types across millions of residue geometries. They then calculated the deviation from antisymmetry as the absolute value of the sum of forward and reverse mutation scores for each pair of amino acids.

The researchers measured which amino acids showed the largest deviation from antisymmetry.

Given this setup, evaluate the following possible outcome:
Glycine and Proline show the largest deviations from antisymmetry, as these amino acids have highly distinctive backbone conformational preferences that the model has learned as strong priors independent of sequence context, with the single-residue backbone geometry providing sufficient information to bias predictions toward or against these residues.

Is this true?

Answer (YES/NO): NO